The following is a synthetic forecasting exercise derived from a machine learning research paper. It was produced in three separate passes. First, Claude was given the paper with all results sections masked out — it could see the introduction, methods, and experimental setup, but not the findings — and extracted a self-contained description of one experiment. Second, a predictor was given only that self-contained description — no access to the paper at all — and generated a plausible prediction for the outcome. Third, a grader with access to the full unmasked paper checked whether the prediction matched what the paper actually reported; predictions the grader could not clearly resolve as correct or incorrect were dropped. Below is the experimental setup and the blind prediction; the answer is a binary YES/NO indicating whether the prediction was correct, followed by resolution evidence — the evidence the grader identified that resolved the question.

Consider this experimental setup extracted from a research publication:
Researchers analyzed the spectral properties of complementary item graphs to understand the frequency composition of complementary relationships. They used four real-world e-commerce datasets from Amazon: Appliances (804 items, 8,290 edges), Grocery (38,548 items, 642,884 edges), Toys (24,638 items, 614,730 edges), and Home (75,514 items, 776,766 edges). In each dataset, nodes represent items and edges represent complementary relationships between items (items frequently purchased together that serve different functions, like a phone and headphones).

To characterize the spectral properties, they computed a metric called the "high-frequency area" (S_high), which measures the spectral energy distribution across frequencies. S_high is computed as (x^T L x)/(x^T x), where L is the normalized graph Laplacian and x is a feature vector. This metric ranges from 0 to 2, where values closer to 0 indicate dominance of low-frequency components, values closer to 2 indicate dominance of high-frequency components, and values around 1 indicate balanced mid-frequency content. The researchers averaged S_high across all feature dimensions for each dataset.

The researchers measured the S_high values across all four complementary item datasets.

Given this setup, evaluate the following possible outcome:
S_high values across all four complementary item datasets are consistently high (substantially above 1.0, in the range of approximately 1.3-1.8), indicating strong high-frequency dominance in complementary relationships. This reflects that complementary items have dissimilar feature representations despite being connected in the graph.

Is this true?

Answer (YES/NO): NO